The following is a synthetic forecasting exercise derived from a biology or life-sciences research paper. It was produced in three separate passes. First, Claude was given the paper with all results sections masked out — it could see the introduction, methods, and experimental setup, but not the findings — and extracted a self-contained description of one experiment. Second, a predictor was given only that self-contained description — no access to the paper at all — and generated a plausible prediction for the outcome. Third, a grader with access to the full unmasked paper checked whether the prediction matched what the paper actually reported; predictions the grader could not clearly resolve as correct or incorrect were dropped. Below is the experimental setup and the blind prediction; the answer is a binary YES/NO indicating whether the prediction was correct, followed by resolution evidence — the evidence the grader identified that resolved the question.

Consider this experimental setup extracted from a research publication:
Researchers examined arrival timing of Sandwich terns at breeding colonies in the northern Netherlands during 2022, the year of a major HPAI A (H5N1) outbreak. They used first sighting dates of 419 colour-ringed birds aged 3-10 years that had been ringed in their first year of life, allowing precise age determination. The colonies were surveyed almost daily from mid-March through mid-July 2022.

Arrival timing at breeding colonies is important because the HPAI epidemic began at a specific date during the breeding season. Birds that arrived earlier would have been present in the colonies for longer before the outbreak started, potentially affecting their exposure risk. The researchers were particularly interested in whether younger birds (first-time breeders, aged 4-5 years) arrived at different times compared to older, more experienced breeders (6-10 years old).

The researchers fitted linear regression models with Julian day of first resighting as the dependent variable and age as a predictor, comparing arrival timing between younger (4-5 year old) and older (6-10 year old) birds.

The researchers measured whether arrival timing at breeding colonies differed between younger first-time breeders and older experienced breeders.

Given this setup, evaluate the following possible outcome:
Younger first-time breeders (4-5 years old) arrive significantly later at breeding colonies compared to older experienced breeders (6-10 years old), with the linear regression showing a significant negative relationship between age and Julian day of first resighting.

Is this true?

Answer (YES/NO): YES